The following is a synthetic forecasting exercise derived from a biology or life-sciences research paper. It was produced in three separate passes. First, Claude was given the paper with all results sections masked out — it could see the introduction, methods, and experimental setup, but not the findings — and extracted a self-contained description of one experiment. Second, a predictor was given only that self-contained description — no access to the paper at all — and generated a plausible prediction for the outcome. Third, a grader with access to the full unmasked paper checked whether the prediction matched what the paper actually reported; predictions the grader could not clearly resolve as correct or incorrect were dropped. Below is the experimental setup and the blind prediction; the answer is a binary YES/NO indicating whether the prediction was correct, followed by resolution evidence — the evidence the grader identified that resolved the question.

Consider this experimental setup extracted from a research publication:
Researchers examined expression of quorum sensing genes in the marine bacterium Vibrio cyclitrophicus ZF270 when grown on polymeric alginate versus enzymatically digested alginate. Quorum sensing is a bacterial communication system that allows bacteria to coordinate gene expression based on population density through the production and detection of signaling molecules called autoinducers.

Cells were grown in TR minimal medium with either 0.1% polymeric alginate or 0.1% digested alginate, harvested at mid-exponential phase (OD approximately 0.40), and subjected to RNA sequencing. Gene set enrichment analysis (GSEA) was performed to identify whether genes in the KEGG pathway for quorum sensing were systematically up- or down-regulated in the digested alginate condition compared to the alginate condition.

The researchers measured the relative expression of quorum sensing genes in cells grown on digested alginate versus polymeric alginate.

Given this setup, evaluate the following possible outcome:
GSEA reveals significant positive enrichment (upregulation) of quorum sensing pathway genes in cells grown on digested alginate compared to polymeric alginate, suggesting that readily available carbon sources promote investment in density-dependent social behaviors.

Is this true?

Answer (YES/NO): YES